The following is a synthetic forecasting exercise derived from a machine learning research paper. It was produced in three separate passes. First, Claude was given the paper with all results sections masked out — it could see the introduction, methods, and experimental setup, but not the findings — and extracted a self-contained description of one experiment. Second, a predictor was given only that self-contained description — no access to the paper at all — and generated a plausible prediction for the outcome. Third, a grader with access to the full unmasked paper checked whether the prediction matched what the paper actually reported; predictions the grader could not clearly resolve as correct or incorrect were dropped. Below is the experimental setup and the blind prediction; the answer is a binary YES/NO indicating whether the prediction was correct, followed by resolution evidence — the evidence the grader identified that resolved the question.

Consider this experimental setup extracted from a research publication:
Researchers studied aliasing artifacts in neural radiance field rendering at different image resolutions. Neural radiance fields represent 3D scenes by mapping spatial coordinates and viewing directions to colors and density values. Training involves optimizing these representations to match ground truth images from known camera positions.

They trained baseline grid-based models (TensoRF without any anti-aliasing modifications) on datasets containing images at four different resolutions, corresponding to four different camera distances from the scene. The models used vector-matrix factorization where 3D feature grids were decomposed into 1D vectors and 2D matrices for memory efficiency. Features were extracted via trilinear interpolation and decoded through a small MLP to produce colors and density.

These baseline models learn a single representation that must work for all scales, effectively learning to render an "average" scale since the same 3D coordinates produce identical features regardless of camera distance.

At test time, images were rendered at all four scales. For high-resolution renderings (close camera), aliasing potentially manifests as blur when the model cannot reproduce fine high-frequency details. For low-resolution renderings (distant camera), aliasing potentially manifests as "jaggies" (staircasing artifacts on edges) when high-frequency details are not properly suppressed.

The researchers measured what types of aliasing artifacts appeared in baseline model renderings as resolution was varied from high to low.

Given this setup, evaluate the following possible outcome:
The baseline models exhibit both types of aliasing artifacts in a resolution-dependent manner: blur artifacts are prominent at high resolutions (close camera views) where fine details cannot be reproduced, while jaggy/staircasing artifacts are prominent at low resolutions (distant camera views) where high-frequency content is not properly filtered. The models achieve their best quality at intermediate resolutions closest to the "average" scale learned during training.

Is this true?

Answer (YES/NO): NO